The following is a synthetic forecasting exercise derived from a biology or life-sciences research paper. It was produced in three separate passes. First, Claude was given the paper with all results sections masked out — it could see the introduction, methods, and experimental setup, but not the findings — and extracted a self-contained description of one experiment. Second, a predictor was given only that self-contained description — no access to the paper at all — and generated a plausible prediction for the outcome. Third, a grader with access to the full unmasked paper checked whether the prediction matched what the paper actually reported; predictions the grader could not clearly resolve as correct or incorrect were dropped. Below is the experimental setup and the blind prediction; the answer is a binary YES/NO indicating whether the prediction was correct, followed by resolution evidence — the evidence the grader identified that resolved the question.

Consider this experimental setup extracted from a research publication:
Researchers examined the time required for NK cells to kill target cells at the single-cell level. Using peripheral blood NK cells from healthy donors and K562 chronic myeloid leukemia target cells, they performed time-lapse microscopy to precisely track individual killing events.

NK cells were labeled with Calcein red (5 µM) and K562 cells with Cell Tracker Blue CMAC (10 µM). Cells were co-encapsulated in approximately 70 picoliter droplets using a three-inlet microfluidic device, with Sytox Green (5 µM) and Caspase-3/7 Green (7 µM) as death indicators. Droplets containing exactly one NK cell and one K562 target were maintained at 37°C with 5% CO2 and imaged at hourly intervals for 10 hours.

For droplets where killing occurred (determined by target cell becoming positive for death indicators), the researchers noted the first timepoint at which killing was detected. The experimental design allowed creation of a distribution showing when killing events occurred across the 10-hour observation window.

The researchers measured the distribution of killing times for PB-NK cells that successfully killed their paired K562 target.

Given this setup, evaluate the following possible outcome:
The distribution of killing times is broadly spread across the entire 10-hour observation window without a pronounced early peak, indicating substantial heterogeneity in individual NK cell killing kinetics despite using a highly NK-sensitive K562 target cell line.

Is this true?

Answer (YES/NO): NO